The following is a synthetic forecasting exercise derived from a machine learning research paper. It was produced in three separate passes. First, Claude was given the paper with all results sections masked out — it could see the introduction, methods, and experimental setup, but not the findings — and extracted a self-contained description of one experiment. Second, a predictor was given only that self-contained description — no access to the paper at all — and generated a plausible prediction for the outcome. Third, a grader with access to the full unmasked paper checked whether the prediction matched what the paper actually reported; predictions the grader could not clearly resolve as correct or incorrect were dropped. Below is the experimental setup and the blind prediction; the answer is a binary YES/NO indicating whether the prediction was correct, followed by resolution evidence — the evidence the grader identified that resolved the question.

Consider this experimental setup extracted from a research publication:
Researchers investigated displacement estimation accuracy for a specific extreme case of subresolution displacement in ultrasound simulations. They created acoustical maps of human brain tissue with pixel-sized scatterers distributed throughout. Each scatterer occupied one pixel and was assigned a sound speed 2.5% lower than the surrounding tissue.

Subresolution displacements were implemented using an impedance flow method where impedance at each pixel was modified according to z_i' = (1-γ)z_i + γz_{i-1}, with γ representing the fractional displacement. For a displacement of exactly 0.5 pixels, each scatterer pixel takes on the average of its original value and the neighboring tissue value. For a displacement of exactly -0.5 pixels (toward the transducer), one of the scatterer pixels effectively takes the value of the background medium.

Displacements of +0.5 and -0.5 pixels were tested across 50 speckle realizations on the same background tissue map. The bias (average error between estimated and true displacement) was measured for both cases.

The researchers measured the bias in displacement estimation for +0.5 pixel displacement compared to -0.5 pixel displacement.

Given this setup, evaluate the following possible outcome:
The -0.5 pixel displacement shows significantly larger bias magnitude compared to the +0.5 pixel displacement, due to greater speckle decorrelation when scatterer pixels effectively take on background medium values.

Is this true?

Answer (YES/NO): YES